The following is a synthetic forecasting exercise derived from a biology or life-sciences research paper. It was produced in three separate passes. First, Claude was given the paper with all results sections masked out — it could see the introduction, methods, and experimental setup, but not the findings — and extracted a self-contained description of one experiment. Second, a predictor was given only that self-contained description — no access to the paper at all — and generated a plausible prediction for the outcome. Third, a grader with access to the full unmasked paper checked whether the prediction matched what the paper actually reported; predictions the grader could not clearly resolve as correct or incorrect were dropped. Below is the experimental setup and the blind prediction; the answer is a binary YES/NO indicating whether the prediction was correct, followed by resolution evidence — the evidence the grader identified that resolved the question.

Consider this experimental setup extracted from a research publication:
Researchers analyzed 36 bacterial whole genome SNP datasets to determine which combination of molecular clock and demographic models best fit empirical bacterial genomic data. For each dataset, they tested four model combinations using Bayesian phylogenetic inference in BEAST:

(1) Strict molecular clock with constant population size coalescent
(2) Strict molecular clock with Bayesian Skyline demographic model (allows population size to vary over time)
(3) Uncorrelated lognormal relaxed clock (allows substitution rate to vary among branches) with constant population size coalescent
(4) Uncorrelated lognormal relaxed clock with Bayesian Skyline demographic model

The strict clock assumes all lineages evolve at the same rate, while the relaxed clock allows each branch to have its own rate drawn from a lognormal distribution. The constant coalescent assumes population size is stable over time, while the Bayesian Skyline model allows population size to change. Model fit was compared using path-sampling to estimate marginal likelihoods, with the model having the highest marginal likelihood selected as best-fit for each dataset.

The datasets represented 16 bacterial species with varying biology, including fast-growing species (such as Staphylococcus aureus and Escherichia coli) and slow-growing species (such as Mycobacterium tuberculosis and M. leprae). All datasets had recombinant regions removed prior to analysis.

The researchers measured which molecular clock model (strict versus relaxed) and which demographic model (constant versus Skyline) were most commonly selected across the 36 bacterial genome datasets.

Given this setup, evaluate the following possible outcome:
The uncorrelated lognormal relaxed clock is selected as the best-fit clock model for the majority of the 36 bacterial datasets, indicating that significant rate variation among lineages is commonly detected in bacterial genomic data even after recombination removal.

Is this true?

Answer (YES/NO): YES